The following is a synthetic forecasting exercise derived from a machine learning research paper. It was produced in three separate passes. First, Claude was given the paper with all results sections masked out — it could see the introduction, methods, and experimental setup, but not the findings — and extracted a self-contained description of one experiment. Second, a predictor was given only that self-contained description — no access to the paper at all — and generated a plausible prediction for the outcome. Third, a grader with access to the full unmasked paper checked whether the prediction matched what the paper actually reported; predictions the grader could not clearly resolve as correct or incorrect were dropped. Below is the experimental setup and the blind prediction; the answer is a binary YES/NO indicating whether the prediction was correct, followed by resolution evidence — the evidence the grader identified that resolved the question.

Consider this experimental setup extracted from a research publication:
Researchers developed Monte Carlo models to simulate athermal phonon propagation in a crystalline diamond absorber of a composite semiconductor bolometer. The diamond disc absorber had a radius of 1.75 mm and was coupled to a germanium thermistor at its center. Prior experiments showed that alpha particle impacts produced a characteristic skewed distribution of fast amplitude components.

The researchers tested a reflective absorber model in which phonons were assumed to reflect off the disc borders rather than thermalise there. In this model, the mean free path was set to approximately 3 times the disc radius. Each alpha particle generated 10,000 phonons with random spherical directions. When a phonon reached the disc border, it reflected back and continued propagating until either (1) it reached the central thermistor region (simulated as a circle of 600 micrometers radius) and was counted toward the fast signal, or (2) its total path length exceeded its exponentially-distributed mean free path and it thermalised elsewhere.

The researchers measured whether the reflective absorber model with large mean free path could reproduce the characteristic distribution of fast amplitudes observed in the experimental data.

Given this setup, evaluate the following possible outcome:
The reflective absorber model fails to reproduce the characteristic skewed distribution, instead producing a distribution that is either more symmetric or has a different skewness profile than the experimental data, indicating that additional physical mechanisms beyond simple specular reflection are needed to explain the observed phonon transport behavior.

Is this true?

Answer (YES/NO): NO